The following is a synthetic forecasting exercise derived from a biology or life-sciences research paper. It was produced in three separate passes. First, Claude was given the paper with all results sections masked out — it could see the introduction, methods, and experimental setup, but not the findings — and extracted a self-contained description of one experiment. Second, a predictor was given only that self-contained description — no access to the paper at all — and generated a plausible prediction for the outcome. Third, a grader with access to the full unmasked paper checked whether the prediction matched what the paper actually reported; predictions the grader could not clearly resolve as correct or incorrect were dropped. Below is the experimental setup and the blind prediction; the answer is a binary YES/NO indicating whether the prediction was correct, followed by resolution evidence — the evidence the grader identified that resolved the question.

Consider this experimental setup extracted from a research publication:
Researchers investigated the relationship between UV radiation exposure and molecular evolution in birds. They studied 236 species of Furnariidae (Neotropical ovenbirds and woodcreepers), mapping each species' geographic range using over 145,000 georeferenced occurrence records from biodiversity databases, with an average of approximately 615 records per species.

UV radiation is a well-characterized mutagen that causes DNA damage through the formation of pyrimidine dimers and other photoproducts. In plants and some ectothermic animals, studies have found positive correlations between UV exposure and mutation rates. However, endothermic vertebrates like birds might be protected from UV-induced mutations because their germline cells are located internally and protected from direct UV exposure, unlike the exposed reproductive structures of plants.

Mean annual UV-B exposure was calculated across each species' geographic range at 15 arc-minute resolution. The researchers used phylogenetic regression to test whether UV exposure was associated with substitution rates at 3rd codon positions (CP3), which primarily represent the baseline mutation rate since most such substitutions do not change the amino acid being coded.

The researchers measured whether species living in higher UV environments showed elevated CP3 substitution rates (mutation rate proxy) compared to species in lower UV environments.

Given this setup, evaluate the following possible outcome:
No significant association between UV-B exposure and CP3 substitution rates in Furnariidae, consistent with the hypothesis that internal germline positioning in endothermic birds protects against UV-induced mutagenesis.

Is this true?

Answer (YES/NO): YES